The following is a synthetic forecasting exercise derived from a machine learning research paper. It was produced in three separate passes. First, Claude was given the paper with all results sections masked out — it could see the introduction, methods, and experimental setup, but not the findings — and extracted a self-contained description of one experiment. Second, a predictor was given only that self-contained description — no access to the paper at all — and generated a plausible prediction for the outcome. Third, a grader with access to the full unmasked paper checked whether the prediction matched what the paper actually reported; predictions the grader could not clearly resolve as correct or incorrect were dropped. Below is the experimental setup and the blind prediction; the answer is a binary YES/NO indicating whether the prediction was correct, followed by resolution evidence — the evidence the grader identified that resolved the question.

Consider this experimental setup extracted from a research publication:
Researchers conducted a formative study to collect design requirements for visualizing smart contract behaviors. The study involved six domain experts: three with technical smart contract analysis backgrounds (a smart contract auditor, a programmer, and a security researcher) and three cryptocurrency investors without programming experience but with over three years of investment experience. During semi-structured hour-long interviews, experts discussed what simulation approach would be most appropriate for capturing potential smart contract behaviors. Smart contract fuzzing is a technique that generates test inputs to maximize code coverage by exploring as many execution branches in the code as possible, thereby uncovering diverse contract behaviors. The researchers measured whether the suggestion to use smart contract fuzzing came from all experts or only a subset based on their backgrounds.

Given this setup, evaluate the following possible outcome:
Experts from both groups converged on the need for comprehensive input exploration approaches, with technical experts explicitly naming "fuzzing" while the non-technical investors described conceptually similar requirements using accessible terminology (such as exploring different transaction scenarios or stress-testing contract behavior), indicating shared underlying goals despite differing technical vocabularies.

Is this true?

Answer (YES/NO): NO